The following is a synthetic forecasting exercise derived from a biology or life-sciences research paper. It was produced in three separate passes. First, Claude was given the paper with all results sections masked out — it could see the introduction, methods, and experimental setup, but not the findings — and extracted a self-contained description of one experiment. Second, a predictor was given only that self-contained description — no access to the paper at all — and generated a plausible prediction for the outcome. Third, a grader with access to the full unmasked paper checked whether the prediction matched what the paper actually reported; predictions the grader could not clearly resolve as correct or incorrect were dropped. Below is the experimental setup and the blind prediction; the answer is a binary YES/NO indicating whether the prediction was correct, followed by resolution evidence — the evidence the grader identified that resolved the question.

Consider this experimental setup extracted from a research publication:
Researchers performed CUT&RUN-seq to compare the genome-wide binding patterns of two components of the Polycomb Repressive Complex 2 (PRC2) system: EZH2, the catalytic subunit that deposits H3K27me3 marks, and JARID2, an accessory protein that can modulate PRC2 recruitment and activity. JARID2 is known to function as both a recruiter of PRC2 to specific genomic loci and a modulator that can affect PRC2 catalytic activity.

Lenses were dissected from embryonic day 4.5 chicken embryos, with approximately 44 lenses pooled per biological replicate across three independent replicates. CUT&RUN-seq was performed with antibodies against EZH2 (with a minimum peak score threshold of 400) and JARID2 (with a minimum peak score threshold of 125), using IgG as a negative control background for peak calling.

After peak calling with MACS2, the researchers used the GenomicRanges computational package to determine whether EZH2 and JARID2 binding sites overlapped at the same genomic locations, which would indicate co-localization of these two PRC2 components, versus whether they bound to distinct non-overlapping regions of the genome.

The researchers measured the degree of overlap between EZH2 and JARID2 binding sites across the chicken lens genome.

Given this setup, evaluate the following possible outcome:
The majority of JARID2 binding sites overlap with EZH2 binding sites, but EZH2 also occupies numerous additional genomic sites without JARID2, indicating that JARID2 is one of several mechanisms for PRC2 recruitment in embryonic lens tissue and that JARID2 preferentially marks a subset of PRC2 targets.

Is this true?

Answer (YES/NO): NO